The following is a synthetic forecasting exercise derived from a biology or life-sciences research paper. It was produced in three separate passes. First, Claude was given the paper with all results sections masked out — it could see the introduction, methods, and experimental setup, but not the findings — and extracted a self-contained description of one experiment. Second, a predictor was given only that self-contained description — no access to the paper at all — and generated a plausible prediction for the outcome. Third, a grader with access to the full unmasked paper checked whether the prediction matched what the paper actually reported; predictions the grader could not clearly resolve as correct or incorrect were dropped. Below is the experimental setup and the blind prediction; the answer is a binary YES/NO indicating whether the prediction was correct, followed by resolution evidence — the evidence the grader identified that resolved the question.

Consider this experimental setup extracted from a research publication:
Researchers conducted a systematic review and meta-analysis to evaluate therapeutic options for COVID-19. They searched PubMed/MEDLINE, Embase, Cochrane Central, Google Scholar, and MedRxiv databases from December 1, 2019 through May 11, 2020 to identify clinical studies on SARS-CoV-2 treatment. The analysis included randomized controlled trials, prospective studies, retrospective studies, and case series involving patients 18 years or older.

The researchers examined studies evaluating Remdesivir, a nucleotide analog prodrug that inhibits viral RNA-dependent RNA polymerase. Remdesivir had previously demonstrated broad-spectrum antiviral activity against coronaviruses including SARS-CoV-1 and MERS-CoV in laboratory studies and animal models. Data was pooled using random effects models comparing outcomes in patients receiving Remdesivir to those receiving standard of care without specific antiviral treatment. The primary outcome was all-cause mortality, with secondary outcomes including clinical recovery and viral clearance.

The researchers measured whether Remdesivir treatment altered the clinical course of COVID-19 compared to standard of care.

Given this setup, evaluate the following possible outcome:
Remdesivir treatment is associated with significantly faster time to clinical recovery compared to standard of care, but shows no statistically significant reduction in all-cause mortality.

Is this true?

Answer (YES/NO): NO